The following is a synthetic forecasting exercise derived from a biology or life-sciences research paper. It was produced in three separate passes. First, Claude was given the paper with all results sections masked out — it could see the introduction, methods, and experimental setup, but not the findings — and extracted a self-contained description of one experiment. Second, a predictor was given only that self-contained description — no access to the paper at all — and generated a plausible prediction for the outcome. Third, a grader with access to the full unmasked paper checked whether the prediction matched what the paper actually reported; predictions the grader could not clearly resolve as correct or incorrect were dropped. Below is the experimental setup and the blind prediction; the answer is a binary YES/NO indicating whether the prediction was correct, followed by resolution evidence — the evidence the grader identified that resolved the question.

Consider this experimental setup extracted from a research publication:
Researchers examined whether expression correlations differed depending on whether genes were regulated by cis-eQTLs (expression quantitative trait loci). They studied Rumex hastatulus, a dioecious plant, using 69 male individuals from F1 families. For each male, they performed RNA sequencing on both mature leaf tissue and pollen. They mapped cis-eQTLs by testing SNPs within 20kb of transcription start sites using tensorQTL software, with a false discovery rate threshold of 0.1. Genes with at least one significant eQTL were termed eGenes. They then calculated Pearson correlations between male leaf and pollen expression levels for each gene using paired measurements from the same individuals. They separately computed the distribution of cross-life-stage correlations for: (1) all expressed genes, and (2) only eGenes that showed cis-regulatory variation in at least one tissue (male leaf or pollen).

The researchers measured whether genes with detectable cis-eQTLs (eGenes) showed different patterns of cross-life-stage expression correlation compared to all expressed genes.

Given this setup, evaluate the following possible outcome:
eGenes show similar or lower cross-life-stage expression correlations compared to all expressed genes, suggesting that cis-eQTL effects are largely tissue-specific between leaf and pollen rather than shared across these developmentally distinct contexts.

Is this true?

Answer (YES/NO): NO